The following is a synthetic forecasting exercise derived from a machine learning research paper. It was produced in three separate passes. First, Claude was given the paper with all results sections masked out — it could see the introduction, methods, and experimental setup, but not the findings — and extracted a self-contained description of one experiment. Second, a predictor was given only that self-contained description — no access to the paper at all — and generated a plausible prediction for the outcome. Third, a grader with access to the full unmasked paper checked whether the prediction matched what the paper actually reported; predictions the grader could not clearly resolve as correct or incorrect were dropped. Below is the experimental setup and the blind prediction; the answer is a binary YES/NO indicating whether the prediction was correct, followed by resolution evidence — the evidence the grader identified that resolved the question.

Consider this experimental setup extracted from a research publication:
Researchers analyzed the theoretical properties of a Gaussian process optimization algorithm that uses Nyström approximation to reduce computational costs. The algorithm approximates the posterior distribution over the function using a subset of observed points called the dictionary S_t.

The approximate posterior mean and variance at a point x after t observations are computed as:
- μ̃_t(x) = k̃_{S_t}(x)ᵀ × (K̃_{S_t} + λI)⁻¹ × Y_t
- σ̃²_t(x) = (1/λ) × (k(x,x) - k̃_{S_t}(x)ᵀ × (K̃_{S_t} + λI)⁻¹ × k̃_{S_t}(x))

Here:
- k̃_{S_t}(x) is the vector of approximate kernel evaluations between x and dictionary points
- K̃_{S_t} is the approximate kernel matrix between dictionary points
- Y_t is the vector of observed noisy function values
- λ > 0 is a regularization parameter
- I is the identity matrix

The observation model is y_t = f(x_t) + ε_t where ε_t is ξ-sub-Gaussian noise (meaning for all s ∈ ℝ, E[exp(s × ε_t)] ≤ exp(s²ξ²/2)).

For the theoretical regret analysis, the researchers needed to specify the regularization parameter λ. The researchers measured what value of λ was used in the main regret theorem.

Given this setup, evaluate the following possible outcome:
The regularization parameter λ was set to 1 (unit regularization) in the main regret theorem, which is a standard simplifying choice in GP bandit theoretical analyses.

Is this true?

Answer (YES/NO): NO